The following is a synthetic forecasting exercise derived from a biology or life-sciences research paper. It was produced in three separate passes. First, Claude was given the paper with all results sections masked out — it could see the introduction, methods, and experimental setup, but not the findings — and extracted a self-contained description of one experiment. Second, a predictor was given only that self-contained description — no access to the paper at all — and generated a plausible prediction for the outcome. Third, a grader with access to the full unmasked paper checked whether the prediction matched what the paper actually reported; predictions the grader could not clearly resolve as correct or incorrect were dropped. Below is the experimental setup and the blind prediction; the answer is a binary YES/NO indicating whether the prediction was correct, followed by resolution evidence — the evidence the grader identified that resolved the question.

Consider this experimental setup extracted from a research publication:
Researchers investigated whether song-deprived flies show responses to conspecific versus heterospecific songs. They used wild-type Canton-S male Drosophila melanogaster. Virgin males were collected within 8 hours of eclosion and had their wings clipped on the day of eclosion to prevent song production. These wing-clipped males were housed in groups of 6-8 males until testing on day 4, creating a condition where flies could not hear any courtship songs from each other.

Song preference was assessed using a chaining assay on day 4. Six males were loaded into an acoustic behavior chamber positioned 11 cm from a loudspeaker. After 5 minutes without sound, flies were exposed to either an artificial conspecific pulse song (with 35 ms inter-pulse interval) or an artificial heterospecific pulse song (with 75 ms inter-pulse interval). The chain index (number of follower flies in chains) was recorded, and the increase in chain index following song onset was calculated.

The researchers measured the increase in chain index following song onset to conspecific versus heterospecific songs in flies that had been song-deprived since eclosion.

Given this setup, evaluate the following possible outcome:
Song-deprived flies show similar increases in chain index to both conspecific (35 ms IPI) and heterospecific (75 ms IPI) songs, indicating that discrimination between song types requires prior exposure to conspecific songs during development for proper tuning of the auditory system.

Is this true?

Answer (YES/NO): NO